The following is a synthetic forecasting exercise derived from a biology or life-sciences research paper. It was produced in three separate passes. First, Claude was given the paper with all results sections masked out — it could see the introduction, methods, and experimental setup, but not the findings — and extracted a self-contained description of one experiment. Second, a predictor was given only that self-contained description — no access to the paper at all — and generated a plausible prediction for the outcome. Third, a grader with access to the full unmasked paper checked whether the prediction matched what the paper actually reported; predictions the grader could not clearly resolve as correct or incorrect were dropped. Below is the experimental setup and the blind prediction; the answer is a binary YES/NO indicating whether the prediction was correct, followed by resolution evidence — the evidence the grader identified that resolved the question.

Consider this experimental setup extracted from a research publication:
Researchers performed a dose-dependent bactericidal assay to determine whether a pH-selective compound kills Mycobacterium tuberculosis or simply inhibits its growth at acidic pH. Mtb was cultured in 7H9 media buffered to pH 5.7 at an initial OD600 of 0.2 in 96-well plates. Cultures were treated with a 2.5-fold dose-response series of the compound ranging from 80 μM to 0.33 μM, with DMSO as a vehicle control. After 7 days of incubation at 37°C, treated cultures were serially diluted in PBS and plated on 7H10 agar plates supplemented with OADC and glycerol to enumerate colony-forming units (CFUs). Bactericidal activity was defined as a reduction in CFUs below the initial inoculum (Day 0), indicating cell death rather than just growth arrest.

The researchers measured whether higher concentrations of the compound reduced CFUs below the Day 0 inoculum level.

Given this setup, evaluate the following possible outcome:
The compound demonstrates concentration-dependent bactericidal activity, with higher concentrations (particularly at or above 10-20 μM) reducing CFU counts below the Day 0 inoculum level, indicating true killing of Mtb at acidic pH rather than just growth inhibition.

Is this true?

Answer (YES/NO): NO